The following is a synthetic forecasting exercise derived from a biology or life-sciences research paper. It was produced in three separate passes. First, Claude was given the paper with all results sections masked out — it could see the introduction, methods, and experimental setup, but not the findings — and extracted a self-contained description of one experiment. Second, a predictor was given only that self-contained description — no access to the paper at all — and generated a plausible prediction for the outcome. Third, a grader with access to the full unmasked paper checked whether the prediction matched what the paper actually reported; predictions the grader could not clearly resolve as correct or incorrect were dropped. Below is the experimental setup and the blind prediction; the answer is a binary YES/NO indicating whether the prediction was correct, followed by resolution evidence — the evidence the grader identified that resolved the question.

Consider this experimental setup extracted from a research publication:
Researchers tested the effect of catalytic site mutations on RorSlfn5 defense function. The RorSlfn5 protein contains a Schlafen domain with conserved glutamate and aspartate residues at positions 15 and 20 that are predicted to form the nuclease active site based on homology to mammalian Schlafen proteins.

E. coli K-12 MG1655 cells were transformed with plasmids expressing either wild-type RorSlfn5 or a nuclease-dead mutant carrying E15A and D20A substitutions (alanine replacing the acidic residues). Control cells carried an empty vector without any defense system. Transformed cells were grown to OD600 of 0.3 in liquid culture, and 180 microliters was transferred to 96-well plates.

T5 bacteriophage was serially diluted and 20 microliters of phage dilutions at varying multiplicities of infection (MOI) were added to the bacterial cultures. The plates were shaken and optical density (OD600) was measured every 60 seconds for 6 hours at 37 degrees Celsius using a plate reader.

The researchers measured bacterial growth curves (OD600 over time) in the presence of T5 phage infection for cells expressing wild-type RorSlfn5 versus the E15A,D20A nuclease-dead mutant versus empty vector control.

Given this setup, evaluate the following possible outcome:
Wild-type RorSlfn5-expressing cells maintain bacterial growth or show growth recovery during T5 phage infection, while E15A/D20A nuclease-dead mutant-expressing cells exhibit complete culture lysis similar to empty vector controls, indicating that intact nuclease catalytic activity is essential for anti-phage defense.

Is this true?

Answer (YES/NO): YES